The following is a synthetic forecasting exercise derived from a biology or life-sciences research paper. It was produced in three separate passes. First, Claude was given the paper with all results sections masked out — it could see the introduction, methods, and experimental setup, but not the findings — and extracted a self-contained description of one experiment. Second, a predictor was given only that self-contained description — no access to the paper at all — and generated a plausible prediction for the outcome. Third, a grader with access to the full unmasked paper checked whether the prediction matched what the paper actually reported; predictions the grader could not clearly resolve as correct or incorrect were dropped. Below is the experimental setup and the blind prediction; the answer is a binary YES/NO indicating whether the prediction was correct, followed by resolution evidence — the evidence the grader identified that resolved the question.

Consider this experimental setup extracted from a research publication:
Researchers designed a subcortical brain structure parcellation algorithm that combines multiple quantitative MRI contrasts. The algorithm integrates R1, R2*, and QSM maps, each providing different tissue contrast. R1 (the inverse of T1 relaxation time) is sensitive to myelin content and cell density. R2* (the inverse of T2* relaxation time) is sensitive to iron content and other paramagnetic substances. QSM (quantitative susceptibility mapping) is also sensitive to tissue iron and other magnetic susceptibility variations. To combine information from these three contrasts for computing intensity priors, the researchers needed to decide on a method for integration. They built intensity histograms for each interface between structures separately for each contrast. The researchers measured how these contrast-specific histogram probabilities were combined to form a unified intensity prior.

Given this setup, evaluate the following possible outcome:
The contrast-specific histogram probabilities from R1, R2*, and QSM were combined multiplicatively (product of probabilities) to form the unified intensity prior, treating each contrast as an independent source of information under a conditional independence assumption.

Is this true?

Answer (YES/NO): NO